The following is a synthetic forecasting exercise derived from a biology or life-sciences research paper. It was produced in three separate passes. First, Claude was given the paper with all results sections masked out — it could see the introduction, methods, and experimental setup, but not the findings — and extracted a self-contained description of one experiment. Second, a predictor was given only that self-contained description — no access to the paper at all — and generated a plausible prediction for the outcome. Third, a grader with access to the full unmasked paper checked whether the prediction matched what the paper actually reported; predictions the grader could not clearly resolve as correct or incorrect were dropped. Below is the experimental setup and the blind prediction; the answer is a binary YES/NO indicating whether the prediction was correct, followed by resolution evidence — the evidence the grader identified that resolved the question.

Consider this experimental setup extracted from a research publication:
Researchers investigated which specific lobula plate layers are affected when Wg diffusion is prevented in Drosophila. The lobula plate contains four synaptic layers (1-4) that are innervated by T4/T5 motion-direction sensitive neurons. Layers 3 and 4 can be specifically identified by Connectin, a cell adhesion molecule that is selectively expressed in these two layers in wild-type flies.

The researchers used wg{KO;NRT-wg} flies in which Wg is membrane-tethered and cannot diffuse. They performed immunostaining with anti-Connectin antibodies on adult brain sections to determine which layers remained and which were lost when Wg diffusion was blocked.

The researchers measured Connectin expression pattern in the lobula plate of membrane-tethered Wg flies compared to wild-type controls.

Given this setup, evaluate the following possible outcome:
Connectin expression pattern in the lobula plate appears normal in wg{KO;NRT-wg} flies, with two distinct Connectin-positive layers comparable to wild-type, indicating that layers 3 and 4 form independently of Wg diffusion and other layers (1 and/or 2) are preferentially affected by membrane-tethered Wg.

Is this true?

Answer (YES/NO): NO